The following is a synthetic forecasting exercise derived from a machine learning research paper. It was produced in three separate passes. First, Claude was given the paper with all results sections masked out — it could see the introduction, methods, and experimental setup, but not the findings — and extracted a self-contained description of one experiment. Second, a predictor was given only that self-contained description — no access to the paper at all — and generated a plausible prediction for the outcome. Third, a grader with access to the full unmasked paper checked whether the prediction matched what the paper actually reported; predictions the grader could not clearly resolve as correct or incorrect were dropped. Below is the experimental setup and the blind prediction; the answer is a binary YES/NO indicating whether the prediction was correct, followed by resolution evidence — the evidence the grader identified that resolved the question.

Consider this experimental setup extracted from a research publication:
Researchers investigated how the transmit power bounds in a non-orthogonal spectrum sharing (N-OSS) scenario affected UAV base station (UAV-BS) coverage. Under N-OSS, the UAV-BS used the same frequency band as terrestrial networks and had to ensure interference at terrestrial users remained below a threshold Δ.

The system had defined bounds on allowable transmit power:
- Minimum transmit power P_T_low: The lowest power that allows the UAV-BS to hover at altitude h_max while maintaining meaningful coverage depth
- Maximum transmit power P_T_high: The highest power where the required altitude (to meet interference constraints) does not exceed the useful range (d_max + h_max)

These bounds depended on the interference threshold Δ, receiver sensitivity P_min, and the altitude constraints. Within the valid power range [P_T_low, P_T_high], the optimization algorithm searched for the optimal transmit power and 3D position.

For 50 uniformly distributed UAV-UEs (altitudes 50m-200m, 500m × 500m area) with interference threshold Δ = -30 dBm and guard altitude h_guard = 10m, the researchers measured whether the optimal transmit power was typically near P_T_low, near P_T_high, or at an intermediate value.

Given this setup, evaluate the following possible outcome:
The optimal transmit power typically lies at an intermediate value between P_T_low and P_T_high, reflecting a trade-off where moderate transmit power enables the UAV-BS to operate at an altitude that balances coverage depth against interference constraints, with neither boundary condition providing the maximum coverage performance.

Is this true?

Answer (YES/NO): YES